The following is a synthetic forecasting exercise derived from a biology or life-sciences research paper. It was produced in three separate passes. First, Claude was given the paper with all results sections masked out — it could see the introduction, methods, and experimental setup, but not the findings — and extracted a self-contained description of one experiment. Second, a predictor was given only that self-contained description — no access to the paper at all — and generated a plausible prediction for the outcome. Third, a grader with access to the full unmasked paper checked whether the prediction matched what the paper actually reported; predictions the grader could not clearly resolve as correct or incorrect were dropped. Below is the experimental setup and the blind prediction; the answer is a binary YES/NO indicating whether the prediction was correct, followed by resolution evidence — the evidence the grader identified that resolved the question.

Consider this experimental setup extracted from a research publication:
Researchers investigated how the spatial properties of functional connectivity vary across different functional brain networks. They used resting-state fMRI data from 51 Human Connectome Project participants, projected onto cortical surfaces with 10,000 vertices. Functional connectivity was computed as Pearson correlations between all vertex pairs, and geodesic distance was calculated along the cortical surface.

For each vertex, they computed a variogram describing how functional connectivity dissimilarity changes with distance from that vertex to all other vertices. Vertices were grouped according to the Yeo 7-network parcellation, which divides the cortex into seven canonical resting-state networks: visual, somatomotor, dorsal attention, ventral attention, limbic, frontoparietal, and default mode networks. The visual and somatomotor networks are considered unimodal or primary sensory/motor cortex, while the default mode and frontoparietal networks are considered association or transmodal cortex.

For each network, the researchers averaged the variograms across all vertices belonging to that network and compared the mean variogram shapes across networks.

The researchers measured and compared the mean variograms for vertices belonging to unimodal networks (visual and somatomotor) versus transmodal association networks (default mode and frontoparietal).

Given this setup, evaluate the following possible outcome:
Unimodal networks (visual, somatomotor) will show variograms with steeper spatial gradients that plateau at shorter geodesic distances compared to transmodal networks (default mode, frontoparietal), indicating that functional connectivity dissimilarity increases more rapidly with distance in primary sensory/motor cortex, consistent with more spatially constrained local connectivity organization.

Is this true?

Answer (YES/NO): NO